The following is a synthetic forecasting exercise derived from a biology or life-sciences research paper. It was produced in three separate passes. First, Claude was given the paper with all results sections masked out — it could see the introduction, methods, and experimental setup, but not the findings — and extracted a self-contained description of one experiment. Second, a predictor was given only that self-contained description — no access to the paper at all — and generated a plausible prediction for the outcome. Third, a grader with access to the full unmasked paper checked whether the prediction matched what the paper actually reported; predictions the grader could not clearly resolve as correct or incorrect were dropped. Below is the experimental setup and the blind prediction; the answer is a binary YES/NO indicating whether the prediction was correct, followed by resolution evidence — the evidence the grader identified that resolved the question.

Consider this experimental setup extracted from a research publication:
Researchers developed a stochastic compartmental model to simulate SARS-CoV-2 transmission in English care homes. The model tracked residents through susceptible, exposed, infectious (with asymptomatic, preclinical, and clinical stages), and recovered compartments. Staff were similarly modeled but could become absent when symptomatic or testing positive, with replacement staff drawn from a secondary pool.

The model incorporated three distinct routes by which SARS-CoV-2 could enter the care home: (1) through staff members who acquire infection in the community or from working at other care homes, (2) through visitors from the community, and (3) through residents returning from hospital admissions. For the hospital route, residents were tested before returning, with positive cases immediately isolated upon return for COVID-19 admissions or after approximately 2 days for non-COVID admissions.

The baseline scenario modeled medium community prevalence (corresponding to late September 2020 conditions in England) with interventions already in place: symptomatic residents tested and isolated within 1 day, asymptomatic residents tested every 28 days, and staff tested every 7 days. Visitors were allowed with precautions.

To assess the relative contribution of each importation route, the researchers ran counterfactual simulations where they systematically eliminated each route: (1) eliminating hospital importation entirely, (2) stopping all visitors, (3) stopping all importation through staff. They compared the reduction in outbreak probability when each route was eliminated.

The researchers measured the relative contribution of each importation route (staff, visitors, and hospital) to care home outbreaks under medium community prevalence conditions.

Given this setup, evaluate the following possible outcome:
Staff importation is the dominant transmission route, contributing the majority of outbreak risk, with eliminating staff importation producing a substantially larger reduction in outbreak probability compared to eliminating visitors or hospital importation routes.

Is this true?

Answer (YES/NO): YES